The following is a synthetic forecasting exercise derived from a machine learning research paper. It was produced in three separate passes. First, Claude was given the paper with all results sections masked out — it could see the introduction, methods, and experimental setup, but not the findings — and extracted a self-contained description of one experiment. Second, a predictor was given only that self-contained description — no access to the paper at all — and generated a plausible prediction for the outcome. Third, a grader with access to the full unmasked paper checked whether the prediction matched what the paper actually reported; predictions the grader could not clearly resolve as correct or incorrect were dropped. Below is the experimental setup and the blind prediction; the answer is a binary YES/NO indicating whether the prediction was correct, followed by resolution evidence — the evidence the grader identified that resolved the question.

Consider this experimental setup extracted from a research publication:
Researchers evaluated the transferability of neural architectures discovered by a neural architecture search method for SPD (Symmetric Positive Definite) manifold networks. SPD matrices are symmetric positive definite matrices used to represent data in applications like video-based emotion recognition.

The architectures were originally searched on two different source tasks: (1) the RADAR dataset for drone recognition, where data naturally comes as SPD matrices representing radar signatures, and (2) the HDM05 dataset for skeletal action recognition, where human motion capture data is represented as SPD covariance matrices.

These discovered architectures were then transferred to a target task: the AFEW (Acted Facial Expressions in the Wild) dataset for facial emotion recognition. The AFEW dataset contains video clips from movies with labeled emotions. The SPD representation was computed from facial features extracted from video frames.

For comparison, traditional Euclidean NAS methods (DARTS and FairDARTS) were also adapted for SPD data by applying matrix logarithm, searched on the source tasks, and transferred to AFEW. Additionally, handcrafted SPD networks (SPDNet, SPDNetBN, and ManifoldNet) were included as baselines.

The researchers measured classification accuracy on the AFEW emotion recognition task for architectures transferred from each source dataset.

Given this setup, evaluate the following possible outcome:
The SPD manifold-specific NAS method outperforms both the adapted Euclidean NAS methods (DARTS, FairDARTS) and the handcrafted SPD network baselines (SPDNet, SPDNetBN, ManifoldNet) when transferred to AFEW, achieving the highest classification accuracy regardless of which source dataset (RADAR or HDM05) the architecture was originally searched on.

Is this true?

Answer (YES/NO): YES